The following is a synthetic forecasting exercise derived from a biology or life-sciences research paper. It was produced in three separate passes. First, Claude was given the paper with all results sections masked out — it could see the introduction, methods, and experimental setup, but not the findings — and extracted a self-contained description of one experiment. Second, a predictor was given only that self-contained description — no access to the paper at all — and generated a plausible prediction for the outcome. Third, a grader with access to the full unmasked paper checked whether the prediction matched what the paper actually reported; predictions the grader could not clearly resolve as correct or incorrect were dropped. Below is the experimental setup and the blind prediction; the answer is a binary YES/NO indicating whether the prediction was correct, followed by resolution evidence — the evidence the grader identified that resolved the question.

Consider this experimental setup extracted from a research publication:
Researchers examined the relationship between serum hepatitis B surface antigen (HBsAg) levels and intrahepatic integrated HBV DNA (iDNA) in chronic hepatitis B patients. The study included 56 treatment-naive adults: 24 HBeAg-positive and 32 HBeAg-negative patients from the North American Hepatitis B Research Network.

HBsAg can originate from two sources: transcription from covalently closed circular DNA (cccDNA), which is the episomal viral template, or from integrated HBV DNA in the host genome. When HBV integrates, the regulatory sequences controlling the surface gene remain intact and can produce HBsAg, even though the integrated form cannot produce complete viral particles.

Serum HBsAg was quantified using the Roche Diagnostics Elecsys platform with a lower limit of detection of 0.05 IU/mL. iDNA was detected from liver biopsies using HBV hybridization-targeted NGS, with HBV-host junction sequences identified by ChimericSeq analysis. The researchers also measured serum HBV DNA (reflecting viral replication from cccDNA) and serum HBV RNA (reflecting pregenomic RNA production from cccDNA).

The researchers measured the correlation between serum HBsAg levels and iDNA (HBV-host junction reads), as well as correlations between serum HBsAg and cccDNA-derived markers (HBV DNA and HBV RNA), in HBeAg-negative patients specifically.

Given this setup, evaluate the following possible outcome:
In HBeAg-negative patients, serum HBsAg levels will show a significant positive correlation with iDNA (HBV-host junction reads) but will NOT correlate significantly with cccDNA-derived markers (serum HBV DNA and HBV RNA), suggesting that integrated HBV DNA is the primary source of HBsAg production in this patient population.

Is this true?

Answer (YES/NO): YES